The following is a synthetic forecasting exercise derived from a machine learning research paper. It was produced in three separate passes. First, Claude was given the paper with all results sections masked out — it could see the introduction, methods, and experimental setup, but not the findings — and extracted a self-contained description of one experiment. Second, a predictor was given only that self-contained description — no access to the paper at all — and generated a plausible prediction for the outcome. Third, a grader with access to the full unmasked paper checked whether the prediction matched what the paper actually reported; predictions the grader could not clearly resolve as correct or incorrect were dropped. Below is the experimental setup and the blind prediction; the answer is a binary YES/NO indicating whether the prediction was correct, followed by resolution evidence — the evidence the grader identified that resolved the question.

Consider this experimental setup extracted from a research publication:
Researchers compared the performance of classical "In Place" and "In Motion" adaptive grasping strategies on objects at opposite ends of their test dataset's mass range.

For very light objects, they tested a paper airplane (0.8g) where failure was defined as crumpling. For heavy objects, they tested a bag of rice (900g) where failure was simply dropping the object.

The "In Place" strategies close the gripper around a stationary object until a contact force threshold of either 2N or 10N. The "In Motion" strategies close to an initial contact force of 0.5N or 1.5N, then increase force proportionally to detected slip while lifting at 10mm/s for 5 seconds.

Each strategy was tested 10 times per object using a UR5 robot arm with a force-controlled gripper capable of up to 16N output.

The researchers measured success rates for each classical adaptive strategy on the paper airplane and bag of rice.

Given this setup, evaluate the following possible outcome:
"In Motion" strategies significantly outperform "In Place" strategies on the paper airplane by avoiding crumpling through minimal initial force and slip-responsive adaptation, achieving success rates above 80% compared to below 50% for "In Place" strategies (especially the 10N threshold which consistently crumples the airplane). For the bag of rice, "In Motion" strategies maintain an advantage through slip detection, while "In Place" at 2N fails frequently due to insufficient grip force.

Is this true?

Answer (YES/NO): NO